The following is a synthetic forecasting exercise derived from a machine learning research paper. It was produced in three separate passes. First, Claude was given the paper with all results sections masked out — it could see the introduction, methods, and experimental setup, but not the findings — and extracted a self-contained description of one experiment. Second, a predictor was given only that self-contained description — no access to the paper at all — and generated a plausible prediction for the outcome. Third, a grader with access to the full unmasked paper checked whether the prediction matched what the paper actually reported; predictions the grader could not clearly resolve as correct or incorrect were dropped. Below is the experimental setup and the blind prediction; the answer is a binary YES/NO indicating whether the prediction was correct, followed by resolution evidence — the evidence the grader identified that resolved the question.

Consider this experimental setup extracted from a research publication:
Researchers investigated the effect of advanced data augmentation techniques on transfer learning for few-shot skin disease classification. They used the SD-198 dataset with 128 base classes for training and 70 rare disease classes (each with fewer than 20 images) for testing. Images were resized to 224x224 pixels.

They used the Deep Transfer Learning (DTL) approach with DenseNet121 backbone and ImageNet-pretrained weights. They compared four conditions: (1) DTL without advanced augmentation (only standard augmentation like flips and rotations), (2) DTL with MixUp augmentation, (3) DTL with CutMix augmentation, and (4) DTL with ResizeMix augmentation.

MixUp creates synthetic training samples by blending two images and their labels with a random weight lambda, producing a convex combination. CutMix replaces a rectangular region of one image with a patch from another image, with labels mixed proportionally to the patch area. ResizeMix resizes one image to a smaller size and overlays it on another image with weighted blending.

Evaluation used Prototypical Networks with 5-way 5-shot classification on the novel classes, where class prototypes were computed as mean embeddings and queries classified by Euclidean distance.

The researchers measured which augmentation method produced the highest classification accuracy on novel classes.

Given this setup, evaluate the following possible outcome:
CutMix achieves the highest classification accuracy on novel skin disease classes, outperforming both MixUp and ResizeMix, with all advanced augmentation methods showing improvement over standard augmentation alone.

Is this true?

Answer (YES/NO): NO